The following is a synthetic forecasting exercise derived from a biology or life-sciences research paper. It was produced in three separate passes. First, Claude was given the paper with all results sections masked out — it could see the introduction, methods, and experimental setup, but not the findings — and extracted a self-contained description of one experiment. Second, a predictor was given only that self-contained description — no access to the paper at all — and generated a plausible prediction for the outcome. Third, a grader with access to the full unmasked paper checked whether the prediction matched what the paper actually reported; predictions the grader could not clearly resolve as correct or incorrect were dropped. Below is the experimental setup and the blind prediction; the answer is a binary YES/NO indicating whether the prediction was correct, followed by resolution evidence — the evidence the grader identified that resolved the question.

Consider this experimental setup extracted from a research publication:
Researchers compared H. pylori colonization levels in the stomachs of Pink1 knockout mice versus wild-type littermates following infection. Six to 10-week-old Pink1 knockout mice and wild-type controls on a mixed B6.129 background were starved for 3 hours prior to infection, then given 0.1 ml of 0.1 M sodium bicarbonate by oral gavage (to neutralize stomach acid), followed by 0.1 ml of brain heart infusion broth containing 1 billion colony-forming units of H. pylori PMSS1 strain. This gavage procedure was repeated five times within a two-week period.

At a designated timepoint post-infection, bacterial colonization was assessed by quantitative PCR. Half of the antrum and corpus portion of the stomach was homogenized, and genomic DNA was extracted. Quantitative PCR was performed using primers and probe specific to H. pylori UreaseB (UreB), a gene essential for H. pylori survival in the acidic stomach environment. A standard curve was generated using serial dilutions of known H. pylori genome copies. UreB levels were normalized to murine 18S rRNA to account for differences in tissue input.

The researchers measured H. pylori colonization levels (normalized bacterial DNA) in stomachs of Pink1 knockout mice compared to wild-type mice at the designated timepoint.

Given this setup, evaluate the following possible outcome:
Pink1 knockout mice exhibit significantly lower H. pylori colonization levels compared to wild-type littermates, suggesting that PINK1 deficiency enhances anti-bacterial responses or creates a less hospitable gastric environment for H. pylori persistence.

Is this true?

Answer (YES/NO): NO